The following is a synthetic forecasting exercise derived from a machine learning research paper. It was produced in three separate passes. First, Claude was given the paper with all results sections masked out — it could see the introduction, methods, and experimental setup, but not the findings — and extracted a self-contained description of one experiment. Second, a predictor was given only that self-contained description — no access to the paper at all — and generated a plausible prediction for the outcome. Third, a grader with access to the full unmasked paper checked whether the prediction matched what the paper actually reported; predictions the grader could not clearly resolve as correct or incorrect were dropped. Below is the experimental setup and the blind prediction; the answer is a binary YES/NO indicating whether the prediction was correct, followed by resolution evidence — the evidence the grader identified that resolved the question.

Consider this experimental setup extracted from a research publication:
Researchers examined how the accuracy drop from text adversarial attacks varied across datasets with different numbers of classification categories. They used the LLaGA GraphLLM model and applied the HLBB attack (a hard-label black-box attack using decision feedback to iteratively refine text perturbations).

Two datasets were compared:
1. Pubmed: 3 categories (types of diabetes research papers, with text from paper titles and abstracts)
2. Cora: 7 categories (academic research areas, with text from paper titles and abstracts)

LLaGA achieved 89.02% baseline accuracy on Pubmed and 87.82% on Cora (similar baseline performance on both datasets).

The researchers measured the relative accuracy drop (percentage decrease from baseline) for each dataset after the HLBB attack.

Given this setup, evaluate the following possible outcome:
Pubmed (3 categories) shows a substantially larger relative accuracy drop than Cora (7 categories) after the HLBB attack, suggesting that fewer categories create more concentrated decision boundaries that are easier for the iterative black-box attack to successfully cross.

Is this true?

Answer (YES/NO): NO